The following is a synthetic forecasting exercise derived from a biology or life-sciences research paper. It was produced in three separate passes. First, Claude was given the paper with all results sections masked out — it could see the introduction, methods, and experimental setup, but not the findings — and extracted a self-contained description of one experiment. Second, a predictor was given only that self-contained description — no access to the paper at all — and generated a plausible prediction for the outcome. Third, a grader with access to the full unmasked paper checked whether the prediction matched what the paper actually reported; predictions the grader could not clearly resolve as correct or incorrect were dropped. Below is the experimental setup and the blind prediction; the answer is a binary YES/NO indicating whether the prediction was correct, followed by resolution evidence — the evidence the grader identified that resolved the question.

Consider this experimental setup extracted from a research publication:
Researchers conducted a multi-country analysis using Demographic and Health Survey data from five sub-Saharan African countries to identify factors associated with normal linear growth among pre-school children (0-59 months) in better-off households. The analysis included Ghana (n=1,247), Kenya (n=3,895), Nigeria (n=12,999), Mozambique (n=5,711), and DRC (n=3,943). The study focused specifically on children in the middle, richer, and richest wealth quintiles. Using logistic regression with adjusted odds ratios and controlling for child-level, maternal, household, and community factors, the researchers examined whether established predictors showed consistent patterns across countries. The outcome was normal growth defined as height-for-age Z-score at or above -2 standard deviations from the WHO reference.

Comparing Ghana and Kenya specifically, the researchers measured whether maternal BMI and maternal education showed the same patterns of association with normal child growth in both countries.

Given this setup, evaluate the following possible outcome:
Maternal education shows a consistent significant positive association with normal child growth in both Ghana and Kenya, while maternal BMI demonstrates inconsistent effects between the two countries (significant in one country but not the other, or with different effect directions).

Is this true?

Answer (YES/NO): NO